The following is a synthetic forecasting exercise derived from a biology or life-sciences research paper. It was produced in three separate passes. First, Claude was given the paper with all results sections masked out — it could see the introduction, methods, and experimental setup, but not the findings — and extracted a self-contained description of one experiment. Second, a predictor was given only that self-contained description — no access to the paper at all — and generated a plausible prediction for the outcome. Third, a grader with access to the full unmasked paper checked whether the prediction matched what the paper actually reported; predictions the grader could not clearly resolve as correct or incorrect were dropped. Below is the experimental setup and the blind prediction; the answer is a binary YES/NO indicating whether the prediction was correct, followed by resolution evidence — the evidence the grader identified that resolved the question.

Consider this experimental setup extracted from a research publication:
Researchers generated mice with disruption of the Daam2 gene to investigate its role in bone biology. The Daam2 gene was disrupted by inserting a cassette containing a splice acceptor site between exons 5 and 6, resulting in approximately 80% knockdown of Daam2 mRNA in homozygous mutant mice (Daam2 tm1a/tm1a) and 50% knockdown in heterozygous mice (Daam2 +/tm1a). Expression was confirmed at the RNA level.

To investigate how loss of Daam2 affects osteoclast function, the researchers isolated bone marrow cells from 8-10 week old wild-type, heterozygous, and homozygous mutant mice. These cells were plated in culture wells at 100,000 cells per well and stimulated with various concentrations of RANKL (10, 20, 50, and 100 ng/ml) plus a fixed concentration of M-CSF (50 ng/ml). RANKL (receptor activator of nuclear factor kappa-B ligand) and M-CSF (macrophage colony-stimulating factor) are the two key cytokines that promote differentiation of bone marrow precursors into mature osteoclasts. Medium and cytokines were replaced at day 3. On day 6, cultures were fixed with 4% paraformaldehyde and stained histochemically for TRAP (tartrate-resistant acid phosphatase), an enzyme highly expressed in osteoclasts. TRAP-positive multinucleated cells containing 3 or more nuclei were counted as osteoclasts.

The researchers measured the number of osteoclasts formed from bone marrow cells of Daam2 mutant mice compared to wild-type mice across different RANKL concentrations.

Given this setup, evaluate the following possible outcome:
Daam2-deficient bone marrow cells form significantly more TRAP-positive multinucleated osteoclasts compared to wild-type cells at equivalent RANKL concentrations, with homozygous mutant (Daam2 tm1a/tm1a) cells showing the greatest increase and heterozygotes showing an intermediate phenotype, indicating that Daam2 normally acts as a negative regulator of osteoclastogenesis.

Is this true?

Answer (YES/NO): NO